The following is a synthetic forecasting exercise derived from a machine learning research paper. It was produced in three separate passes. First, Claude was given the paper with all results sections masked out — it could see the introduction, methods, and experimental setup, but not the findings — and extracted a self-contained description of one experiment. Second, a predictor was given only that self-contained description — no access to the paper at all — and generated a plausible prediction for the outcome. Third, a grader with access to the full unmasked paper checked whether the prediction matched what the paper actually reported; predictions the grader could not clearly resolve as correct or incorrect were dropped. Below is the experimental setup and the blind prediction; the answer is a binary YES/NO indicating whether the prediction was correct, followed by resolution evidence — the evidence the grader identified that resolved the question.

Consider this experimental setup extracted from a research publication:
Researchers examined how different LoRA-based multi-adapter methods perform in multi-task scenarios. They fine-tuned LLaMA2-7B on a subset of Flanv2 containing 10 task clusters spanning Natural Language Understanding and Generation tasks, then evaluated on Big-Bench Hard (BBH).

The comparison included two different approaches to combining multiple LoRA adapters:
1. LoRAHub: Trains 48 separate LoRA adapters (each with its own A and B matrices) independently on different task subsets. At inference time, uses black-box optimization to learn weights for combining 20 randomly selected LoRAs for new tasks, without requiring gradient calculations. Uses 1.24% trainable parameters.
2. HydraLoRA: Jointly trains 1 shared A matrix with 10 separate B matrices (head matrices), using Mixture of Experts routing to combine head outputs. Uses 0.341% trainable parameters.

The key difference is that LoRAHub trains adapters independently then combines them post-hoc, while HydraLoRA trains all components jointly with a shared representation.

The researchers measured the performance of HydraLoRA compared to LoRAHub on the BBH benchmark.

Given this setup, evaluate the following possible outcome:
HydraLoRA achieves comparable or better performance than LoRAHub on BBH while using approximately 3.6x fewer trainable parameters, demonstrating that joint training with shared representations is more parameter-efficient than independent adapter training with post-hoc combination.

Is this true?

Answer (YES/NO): YES